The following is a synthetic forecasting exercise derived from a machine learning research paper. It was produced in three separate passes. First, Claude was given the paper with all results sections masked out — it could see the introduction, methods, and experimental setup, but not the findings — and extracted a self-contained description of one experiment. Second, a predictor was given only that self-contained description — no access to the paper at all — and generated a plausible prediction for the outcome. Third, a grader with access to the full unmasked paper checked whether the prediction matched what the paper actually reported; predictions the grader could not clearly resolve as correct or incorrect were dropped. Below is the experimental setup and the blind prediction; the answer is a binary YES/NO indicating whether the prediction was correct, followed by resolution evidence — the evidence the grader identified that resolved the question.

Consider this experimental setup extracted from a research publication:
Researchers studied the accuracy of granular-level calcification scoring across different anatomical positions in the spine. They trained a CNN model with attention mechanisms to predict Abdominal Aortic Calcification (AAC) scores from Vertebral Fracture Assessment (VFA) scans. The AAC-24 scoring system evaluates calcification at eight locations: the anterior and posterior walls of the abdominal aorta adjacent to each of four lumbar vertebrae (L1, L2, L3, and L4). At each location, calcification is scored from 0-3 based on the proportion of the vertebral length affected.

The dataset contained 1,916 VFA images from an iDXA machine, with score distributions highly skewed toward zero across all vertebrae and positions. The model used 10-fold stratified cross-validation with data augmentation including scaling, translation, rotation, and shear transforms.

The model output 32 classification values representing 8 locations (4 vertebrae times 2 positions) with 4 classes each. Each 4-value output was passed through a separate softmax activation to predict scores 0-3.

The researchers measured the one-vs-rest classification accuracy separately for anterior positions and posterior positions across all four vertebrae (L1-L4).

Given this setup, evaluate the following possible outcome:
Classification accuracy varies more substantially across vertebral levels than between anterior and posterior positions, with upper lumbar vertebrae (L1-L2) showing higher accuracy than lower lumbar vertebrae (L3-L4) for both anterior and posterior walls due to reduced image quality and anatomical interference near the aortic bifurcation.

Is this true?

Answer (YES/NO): NO